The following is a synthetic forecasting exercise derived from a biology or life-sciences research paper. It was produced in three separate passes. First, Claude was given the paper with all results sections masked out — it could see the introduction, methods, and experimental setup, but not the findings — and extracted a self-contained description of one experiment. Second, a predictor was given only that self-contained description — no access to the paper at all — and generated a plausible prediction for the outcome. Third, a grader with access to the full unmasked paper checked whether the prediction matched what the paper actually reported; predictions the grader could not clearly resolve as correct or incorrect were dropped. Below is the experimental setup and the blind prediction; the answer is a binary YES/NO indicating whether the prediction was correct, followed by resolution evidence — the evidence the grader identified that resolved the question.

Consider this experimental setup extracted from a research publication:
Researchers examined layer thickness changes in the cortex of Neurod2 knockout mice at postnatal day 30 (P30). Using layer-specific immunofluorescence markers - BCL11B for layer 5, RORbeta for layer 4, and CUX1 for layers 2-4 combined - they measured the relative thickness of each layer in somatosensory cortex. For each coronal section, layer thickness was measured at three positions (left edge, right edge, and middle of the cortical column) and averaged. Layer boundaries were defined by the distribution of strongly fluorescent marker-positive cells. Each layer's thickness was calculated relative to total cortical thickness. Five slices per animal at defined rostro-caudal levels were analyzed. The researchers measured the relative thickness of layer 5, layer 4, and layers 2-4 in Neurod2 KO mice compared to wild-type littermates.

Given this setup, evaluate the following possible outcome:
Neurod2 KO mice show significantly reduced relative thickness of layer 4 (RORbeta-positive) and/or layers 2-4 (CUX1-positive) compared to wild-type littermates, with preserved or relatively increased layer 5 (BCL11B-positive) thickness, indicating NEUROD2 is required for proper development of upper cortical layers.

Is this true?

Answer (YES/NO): YES